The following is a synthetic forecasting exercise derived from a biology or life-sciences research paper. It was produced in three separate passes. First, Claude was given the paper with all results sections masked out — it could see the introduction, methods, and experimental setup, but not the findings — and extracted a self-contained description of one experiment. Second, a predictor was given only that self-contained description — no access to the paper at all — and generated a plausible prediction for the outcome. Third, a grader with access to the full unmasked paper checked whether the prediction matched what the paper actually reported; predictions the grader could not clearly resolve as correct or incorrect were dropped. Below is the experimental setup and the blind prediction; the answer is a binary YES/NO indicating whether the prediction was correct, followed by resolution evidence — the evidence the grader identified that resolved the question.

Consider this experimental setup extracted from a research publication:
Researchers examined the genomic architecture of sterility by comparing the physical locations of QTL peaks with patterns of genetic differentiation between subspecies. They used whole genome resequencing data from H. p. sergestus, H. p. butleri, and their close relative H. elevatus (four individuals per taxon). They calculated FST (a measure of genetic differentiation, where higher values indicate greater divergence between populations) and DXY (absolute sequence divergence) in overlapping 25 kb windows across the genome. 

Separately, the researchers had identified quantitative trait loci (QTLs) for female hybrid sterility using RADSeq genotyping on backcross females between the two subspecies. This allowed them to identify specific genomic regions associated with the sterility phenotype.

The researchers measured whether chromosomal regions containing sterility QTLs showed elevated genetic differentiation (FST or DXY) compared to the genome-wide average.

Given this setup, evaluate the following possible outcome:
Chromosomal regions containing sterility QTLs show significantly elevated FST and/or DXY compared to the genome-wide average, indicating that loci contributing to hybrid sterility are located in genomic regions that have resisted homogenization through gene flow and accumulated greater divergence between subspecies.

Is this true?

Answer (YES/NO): YES